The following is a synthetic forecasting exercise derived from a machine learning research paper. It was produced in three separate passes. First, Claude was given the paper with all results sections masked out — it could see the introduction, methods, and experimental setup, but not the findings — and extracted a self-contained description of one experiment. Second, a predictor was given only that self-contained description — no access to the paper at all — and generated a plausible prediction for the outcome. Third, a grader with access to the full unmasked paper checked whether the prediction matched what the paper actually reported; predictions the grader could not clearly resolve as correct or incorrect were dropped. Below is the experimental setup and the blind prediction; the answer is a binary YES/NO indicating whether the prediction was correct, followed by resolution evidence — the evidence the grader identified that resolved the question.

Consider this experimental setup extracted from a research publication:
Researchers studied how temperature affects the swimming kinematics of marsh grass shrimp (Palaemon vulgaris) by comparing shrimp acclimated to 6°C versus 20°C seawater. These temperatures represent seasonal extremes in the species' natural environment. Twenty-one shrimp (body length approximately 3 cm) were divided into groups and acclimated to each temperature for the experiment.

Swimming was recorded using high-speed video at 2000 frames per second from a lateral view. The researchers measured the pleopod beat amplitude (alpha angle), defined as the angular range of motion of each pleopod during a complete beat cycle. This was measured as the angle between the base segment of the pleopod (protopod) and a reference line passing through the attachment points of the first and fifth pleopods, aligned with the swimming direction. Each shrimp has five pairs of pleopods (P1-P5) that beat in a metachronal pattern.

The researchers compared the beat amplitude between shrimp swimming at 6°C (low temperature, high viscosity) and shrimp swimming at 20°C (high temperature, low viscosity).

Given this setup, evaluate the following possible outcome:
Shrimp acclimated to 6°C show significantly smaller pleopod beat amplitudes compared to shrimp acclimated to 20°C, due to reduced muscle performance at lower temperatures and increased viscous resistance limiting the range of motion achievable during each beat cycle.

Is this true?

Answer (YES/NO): NO